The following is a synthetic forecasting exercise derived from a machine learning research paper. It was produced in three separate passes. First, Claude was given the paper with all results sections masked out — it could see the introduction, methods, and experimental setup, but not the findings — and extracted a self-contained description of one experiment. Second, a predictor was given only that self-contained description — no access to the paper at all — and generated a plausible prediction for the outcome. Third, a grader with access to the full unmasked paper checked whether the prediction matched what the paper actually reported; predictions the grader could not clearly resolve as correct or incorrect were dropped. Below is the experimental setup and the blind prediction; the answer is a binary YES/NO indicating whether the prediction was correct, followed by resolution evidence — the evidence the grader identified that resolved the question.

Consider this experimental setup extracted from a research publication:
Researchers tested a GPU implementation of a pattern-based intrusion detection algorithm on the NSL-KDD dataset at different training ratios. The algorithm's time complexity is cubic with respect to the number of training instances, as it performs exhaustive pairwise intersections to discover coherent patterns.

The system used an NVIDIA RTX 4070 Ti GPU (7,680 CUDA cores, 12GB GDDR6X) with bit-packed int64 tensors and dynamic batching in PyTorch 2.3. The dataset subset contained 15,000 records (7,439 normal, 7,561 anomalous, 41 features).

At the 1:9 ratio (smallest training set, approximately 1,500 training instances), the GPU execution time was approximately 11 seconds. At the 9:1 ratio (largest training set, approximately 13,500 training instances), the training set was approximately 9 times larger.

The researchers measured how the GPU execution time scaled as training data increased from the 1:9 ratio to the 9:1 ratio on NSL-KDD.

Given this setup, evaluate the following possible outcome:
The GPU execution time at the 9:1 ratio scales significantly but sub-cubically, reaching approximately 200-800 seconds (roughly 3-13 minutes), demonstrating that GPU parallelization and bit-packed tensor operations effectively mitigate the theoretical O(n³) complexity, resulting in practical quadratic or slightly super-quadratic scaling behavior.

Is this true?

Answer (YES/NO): NO